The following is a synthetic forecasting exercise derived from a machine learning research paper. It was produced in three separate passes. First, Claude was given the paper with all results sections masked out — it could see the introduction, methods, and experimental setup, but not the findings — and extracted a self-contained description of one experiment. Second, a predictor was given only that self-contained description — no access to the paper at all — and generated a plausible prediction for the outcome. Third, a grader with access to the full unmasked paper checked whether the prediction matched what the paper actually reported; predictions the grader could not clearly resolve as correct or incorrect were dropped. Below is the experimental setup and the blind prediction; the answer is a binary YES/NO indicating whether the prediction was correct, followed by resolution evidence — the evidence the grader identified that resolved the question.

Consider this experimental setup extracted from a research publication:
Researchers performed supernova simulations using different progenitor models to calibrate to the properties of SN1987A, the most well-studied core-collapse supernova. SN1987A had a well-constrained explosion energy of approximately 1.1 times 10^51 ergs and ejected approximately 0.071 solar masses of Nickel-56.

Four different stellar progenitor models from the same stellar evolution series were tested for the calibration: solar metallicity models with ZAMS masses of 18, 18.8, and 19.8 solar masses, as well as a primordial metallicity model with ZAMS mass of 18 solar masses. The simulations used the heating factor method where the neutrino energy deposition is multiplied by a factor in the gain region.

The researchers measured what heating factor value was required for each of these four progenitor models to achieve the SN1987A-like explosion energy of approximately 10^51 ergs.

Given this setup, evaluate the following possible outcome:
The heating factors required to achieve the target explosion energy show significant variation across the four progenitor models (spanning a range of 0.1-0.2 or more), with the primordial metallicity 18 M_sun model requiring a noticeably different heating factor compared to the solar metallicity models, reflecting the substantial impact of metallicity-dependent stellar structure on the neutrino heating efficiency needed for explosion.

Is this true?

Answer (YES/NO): NO